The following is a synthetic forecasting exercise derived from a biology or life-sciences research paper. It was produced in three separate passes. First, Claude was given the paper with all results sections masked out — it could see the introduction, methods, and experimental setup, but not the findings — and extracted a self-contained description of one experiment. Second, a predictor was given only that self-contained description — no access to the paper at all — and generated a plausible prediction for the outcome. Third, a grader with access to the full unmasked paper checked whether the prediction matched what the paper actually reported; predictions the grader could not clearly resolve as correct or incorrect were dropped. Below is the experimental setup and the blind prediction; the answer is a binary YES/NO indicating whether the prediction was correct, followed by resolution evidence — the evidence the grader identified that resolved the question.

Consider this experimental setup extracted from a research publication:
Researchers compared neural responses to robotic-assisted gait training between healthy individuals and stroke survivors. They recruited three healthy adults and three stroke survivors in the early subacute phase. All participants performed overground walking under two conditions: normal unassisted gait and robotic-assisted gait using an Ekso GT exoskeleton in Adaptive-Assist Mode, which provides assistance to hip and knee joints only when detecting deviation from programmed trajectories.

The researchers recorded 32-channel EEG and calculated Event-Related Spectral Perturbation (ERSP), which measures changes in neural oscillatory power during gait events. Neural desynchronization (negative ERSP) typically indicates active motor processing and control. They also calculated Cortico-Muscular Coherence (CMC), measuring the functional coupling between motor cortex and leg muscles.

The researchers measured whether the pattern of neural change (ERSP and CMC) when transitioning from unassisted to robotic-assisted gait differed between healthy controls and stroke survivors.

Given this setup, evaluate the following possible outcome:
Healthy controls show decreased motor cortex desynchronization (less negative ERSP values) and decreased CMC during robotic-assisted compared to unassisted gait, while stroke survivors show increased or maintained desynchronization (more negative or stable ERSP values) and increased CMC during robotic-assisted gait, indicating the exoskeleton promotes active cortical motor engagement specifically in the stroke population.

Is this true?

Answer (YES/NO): NO